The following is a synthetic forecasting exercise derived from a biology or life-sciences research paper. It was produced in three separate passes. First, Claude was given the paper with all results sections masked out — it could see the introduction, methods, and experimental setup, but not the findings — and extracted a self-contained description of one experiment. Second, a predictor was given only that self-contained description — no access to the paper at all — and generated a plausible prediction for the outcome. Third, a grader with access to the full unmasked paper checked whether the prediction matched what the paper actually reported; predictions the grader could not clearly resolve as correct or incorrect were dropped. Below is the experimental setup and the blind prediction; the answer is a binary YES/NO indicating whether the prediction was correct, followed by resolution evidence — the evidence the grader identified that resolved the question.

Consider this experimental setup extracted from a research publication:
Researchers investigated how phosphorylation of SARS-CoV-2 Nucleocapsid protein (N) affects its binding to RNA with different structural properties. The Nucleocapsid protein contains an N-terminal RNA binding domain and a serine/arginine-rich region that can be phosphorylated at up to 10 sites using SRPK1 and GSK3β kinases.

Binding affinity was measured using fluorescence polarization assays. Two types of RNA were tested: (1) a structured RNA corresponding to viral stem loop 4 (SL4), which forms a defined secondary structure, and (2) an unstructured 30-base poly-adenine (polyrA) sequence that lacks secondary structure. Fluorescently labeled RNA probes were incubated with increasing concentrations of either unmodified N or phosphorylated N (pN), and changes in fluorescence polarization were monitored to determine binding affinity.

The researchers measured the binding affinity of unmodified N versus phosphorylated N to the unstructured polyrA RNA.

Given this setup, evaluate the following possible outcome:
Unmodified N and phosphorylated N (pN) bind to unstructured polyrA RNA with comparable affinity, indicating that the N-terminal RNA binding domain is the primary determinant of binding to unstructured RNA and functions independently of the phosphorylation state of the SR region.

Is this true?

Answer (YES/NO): NO